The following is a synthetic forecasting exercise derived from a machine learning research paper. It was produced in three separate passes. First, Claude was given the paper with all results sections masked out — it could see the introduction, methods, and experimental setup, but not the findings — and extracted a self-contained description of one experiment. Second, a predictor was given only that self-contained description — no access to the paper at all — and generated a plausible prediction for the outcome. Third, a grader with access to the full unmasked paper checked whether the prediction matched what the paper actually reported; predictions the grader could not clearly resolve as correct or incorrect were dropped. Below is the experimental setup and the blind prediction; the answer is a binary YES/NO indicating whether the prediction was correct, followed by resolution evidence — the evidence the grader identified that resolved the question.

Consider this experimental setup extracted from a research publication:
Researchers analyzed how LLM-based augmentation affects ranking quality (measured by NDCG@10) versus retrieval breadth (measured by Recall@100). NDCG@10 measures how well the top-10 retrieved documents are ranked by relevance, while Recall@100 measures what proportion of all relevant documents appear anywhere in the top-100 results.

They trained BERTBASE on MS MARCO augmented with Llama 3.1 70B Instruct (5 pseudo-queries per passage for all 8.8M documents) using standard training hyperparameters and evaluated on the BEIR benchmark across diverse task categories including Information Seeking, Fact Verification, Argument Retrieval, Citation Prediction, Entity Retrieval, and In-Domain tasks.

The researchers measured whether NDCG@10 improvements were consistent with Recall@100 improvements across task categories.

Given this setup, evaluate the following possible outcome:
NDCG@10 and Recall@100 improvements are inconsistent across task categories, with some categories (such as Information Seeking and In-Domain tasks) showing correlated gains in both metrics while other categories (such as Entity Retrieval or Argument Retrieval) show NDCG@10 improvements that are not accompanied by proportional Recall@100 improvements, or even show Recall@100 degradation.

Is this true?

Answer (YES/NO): NO